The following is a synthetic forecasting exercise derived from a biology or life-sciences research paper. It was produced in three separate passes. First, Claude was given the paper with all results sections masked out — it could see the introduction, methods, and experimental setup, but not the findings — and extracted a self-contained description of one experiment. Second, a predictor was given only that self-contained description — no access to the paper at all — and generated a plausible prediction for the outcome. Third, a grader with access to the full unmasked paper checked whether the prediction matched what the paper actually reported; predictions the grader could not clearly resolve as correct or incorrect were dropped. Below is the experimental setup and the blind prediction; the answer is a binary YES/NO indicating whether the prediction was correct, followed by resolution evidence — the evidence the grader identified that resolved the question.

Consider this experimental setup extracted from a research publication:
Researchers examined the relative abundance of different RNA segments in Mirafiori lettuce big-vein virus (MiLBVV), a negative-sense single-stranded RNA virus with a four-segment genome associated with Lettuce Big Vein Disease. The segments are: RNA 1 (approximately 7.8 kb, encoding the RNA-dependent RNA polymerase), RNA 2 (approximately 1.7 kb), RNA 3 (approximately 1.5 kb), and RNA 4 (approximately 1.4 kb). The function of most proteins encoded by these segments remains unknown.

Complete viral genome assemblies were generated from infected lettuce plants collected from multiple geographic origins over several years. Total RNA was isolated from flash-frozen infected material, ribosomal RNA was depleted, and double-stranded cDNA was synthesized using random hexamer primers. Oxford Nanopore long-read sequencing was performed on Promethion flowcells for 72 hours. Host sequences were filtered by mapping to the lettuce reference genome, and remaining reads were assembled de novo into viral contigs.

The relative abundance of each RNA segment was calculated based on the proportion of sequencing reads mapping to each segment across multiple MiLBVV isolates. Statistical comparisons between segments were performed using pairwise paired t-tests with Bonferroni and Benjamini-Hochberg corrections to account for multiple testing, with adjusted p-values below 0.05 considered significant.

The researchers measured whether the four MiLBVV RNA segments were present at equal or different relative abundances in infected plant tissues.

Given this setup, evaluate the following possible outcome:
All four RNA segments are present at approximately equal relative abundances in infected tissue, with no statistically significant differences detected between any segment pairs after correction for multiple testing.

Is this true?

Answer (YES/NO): NO